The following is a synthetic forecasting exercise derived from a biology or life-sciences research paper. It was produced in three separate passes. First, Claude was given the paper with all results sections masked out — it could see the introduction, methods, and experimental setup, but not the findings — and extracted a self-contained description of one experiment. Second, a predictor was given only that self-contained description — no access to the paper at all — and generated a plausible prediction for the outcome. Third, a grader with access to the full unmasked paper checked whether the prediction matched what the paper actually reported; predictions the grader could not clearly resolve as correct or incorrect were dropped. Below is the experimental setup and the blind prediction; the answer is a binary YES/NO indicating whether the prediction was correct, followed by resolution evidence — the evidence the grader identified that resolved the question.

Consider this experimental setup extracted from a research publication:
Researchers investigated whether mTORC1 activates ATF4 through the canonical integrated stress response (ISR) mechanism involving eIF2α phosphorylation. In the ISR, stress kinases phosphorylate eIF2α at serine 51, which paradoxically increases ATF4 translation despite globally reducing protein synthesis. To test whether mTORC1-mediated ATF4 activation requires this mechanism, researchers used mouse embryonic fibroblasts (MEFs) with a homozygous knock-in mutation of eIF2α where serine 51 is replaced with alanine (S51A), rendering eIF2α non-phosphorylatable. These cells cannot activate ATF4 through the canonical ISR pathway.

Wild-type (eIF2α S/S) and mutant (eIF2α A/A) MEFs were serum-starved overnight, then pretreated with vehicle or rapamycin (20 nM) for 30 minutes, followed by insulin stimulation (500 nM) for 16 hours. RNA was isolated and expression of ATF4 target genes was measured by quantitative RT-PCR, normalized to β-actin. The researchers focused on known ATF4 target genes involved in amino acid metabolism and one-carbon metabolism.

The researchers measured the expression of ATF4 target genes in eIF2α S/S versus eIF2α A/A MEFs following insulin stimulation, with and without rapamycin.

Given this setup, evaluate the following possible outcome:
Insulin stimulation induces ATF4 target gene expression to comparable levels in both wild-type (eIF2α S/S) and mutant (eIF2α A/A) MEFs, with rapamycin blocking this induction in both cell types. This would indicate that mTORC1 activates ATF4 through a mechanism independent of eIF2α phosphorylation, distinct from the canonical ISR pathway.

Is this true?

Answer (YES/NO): YES